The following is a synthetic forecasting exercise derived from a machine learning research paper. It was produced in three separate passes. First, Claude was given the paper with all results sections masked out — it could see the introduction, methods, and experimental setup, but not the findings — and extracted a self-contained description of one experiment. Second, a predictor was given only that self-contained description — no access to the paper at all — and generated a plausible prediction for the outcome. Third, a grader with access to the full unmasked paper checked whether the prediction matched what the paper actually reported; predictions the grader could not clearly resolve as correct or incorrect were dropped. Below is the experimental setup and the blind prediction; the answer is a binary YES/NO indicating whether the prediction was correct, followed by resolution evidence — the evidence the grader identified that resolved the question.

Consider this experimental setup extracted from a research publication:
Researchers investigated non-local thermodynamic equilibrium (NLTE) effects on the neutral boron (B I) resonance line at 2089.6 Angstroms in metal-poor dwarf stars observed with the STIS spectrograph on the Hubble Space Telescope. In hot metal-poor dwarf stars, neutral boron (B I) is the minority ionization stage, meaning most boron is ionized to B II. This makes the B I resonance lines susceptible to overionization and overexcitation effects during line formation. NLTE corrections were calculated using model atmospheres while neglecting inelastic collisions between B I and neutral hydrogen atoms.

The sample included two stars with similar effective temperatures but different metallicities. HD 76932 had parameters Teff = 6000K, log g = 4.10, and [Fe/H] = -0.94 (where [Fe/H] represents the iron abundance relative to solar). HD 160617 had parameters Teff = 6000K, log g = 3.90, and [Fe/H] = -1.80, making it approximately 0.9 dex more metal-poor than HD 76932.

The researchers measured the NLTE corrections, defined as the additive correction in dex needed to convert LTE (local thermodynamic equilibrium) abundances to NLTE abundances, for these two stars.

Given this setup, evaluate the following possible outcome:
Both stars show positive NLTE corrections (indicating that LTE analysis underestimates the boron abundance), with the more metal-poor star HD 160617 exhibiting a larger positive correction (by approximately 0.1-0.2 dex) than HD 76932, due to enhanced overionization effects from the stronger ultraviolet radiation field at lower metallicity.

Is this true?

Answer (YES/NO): NO